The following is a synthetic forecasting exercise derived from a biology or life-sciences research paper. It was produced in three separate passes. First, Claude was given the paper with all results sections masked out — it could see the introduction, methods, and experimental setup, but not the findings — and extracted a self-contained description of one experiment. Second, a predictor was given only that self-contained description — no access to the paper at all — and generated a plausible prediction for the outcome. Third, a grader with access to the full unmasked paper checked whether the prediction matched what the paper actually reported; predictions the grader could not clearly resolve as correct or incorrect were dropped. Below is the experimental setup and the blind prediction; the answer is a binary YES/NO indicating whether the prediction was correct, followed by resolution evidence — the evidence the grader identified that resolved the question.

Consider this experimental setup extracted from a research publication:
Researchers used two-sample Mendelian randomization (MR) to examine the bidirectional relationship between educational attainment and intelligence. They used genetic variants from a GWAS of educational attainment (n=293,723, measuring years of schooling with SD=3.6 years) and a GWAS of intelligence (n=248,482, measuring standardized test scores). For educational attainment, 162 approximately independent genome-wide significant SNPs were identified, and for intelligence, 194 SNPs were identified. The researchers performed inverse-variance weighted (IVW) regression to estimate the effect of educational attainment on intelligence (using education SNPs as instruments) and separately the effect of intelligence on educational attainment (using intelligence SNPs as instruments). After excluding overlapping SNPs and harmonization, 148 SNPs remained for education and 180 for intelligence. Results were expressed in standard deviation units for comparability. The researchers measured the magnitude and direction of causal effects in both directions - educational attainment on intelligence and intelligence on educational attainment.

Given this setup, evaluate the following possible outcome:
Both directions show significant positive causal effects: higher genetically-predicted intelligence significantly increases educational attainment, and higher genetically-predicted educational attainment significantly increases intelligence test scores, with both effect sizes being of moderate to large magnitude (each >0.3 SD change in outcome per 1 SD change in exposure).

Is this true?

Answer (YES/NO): YES